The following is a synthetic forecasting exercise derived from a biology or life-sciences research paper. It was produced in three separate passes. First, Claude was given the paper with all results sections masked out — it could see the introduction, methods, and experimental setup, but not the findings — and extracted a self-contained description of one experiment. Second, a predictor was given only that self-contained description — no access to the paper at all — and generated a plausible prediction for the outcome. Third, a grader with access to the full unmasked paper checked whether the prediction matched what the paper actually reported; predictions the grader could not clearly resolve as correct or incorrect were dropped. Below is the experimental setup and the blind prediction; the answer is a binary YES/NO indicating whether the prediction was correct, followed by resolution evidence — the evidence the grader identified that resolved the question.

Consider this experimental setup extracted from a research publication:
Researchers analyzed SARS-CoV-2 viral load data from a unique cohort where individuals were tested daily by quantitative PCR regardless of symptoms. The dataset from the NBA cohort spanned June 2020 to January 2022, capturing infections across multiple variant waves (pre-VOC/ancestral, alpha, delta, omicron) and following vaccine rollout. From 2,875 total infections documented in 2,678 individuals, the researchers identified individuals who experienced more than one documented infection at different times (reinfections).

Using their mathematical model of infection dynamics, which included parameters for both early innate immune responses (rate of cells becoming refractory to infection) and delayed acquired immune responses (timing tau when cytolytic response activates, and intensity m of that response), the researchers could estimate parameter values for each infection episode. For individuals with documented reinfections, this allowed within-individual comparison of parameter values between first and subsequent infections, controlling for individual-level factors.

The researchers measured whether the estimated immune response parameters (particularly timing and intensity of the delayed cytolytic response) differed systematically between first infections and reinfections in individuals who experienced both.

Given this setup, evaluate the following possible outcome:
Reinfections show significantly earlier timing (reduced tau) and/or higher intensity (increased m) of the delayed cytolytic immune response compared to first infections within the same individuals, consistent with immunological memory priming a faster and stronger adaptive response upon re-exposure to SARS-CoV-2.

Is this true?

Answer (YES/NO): YES